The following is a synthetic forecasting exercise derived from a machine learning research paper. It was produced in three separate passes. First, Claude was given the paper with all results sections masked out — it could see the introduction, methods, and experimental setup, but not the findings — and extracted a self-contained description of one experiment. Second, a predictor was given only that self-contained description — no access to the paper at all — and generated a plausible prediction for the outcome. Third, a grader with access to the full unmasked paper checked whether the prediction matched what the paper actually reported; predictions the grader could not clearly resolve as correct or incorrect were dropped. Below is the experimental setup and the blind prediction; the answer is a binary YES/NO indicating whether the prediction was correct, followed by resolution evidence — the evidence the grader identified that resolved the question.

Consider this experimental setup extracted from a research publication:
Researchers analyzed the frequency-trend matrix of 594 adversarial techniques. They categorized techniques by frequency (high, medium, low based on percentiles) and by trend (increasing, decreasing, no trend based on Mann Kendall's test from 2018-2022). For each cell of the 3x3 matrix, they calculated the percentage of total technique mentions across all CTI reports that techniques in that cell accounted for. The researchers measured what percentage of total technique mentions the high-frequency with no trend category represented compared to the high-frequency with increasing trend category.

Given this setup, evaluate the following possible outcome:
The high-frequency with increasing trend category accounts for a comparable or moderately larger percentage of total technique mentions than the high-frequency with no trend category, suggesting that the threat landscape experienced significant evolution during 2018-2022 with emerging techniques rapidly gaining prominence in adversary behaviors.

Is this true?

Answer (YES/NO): NO